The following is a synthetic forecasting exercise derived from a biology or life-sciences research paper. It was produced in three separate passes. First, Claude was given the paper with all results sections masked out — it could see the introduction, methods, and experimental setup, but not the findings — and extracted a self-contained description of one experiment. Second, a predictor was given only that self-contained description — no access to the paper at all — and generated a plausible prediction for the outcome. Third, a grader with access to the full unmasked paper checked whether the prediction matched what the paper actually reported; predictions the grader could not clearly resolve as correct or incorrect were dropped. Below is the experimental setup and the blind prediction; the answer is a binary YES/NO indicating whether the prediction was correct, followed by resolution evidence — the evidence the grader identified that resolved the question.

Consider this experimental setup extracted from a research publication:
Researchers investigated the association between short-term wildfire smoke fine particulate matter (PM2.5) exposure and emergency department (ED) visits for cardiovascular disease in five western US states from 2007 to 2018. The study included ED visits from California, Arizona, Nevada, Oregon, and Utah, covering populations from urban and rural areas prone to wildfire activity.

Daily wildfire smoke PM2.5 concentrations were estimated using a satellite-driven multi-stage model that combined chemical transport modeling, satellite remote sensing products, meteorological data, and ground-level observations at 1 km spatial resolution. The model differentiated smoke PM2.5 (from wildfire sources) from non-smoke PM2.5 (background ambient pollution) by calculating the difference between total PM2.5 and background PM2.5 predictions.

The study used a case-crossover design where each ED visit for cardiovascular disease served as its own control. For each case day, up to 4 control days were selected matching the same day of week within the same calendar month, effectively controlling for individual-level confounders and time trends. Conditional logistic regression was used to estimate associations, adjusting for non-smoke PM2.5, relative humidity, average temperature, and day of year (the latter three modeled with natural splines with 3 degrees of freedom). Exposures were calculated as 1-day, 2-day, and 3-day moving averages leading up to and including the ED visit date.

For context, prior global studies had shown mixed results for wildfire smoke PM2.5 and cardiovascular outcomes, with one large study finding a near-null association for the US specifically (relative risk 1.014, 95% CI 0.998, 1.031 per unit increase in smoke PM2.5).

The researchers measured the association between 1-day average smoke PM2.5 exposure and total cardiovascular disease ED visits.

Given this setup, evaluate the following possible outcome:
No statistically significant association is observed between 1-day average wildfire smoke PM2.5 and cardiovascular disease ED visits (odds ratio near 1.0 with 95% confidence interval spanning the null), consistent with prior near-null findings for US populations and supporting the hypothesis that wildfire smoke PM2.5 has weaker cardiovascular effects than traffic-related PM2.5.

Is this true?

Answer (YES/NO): NO